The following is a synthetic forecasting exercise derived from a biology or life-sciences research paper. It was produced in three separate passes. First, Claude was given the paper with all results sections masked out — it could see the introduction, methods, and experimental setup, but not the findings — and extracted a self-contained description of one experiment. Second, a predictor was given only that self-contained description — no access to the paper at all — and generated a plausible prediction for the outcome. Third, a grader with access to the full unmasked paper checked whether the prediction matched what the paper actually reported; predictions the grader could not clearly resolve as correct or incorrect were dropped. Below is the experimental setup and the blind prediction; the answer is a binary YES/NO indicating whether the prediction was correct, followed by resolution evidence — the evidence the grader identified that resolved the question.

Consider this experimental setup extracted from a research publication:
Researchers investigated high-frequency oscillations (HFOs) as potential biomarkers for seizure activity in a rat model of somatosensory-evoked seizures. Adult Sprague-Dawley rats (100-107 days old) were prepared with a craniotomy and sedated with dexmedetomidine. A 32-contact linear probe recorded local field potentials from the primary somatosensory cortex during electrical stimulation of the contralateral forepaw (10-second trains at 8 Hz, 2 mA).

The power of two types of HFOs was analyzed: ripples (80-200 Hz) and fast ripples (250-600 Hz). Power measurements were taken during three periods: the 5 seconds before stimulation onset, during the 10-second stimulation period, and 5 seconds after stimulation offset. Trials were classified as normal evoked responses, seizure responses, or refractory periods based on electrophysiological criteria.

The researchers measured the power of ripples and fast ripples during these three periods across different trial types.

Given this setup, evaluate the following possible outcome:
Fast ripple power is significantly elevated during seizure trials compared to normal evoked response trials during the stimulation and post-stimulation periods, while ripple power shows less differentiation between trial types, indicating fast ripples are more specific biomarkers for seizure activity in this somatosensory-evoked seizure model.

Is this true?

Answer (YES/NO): NO